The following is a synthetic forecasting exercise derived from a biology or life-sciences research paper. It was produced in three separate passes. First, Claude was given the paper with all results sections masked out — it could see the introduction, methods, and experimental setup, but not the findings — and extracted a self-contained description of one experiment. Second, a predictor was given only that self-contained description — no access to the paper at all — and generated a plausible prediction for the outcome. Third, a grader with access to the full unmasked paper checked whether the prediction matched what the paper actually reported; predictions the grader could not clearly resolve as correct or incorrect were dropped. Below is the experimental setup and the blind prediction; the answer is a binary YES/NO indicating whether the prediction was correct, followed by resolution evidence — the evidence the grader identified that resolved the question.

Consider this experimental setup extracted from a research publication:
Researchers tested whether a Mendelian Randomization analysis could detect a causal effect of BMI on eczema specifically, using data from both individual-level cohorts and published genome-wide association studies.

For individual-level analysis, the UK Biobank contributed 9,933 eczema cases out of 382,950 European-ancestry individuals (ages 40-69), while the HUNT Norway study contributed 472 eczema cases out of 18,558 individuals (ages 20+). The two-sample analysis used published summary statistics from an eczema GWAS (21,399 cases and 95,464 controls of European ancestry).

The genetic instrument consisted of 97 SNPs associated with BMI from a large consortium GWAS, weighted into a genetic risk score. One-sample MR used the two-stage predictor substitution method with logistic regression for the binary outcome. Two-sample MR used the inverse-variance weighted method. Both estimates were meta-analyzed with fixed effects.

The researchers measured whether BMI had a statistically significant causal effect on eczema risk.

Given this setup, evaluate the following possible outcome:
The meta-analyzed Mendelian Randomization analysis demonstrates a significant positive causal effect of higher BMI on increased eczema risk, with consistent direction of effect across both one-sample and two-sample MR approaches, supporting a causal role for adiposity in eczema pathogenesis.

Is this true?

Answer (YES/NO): NO